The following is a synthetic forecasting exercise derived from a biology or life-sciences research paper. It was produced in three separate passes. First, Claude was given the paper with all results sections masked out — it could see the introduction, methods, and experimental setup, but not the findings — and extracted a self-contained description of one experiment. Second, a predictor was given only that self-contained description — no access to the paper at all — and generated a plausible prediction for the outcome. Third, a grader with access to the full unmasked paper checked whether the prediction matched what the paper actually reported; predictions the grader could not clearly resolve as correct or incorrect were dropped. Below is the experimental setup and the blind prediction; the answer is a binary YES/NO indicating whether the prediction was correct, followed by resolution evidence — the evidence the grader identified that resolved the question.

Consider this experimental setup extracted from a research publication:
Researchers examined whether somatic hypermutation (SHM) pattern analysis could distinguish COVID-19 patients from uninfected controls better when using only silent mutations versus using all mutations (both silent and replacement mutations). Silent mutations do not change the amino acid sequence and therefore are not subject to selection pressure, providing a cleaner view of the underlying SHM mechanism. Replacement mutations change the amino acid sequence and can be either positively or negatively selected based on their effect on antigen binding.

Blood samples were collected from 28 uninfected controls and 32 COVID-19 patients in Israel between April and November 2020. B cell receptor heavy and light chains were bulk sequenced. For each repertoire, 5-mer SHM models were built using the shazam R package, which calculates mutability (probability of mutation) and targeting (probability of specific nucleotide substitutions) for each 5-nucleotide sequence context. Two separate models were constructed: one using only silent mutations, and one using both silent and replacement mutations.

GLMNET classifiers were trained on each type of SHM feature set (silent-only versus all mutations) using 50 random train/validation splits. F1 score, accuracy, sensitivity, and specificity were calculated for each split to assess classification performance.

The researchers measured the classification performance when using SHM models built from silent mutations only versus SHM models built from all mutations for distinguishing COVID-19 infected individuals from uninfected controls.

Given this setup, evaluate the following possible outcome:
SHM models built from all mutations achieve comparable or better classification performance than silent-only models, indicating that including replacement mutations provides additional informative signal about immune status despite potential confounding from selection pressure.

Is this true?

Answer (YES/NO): YES